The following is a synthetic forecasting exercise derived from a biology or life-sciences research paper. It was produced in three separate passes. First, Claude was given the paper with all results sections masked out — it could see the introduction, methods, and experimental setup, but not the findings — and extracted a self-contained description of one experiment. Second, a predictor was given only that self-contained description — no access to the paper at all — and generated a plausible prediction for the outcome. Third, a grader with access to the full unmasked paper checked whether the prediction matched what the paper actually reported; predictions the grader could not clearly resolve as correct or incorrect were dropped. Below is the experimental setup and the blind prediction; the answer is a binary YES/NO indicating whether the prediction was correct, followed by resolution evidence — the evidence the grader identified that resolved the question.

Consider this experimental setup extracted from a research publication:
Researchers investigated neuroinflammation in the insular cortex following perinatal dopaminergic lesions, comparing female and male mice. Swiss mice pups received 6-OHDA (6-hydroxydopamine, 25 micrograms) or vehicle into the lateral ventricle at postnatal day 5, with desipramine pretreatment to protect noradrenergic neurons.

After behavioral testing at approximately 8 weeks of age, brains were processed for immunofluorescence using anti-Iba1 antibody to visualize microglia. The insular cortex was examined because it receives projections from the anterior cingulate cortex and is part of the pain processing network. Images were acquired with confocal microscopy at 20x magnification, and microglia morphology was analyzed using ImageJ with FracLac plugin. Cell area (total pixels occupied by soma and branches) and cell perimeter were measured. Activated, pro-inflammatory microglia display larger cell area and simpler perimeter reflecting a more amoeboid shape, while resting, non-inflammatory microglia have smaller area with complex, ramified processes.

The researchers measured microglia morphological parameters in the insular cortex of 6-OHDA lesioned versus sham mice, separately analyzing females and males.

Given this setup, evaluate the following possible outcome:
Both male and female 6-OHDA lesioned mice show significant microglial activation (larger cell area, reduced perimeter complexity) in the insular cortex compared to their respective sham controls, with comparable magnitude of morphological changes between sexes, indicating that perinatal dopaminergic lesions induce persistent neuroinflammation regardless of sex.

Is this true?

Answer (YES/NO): NO